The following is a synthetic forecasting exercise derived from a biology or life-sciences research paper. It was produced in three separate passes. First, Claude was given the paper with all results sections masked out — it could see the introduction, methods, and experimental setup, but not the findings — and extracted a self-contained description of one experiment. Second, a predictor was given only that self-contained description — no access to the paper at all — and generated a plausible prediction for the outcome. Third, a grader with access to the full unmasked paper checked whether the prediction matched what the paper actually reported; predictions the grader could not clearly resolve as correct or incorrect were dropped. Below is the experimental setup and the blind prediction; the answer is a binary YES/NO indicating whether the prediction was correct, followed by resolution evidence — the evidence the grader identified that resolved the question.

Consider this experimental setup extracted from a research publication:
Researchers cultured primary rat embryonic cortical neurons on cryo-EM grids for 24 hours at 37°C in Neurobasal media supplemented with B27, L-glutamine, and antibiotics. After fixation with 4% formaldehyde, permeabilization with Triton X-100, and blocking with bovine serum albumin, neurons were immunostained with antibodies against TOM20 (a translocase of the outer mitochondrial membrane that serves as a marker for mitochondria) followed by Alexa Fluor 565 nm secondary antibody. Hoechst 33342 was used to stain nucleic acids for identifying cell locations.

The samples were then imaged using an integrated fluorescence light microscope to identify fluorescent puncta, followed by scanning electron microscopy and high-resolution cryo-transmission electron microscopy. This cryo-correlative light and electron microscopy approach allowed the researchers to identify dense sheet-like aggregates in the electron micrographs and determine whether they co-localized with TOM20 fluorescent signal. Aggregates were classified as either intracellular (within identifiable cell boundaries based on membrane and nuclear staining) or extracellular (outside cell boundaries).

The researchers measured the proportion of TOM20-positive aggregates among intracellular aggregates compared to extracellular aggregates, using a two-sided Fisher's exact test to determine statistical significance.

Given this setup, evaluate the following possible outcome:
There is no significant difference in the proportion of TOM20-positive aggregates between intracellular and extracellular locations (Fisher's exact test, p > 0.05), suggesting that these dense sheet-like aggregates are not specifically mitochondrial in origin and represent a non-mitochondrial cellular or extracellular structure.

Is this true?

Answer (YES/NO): NO